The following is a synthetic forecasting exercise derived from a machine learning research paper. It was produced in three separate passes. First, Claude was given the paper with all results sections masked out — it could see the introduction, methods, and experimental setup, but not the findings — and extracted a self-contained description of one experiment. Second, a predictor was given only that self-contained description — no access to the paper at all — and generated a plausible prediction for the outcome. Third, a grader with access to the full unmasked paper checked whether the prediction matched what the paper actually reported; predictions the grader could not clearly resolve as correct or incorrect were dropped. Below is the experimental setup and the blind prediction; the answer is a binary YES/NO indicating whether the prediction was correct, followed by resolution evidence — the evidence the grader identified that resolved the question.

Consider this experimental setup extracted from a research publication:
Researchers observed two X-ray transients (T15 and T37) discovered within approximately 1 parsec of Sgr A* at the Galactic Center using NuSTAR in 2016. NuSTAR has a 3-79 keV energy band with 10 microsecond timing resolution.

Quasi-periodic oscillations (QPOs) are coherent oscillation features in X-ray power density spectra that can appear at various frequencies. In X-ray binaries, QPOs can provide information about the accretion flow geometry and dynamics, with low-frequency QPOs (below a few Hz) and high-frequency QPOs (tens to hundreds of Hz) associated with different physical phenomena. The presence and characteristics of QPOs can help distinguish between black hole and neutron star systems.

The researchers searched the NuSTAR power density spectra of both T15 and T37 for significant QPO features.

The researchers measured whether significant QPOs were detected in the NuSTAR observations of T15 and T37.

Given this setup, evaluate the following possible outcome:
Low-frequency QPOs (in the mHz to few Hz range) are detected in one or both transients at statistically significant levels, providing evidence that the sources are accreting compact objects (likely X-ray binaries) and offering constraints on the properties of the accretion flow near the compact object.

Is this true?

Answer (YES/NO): NO